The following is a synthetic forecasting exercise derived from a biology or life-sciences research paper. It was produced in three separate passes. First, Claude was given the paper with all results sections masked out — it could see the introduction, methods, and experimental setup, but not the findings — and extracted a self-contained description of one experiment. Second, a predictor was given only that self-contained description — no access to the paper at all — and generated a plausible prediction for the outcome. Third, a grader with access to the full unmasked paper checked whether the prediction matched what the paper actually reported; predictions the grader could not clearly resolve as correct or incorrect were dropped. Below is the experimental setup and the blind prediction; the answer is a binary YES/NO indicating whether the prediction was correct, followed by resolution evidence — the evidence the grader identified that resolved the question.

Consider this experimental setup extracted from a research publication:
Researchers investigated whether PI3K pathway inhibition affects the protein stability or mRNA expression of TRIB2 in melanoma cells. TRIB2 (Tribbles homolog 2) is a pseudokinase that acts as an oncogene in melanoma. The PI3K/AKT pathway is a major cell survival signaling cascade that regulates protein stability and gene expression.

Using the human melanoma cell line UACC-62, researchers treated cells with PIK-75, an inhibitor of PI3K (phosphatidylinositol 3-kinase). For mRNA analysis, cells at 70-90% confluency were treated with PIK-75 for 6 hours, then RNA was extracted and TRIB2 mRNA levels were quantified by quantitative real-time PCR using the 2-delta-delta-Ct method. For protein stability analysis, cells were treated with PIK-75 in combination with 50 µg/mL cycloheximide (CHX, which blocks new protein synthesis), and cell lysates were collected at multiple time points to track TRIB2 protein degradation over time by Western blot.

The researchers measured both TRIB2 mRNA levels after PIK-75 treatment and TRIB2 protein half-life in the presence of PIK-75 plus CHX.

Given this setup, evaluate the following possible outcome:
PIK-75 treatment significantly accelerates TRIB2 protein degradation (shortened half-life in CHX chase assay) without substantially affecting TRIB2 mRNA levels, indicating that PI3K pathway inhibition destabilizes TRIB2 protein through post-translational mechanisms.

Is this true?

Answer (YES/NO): YES